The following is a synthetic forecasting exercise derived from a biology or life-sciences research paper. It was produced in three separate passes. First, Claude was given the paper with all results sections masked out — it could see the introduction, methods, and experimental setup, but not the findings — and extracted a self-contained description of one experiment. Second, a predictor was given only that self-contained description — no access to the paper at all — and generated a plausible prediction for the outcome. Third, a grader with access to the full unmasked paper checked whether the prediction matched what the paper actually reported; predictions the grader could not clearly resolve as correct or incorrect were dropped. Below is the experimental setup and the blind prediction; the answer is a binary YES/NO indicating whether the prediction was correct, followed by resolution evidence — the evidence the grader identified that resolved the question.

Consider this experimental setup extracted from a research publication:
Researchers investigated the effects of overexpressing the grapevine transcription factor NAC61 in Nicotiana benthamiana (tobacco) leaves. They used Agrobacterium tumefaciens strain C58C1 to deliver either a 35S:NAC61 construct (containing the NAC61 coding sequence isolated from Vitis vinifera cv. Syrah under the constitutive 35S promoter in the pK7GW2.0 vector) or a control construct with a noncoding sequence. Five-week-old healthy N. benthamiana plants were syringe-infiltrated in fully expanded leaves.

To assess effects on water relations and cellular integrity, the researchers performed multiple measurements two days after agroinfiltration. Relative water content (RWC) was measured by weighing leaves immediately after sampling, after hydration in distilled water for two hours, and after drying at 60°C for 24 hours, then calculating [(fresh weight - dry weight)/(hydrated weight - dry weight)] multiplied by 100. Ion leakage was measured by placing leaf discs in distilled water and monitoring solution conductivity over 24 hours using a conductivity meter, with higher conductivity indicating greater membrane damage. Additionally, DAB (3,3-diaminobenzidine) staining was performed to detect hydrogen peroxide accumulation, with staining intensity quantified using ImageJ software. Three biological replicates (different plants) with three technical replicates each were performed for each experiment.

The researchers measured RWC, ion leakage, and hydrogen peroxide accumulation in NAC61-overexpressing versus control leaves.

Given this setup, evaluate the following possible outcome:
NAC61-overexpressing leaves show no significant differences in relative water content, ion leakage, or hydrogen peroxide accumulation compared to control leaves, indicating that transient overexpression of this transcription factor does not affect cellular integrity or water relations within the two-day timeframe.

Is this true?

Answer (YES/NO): NO